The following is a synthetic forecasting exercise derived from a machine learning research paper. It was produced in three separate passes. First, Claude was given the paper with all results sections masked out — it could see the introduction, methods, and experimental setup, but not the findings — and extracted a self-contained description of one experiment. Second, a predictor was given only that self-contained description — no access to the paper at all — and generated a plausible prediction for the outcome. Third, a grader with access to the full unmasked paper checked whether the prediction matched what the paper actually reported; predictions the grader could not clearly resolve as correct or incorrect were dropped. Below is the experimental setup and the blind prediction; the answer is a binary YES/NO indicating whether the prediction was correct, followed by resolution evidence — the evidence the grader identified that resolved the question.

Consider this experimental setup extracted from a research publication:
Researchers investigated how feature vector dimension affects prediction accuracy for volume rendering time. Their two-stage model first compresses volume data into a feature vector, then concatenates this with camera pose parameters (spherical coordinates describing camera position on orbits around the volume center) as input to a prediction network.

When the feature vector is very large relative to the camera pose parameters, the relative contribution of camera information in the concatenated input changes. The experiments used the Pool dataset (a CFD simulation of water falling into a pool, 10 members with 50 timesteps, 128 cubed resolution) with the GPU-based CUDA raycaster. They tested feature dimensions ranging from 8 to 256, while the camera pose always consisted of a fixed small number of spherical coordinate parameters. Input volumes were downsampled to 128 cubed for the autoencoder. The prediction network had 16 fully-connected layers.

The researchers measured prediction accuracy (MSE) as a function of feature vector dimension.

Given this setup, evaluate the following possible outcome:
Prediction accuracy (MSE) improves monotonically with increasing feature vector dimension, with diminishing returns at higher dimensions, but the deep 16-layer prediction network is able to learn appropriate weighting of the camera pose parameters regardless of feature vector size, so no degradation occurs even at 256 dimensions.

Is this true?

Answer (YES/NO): NO